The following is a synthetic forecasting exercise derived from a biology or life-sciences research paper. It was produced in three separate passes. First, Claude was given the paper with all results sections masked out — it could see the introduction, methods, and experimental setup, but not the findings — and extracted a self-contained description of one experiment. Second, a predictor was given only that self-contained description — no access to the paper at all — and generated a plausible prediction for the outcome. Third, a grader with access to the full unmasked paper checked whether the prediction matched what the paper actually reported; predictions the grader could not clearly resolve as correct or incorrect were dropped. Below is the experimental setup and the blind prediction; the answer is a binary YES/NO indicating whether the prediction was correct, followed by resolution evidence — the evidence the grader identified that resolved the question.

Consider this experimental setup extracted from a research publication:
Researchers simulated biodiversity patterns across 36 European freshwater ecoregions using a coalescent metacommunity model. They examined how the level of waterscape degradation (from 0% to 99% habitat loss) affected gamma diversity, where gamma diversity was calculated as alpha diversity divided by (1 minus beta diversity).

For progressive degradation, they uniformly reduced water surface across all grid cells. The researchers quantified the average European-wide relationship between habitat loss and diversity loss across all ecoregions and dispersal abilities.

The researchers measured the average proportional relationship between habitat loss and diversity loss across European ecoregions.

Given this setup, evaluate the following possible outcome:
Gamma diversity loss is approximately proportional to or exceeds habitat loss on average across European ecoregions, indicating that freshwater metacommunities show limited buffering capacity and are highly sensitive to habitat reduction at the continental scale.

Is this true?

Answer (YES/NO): YES